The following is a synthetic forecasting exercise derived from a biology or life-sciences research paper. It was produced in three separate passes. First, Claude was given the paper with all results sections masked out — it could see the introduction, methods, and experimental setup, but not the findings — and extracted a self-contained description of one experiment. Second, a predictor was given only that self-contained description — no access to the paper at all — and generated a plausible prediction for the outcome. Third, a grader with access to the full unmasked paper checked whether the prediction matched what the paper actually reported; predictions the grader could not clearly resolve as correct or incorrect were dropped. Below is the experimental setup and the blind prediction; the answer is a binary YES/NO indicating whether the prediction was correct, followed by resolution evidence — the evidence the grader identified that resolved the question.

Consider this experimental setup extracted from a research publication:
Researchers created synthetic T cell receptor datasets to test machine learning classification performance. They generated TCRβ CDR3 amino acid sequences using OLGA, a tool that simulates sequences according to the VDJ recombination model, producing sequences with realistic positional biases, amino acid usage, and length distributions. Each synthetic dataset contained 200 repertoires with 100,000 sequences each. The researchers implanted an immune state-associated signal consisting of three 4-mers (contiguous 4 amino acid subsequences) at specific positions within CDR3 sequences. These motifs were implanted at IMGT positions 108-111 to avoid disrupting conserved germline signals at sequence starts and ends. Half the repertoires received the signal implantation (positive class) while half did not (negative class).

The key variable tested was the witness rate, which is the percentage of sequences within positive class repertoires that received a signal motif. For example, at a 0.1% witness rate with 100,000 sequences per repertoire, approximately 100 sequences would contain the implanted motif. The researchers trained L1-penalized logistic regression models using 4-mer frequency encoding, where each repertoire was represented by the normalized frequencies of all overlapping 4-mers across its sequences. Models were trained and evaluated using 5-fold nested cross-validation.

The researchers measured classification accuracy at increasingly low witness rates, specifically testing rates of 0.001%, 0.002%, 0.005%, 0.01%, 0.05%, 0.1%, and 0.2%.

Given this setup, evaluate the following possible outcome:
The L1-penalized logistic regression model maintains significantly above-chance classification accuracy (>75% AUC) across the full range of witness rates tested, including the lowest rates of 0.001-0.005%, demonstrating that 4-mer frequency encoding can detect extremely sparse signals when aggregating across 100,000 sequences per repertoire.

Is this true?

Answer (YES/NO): NO